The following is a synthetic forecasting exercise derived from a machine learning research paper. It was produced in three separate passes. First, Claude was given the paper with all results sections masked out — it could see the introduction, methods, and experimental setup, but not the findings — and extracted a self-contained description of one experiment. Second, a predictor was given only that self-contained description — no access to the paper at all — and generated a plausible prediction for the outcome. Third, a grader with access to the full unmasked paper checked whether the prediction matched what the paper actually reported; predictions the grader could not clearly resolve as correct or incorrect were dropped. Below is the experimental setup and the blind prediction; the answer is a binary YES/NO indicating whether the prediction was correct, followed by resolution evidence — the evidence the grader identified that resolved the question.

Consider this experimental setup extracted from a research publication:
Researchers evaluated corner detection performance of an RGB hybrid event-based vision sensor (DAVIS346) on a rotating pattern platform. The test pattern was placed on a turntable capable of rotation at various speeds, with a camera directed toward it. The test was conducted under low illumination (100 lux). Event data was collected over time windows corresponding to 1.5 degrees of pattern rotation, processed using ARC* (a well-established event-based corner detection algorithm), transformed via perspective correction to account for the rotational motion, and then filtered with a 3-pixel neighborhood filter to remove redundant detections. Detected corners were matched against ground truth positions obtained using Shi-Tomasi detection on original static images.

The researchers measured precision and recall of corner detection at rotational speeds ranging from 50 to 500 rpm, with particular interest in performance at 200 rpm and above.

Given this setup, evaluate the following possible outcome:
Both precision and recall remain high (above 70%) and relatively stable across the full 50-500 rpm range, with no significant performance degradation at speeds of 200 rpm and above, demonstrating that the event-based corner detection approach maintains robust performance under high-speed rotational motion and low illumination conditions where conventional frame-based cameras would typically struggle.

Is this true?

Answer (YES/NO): NO